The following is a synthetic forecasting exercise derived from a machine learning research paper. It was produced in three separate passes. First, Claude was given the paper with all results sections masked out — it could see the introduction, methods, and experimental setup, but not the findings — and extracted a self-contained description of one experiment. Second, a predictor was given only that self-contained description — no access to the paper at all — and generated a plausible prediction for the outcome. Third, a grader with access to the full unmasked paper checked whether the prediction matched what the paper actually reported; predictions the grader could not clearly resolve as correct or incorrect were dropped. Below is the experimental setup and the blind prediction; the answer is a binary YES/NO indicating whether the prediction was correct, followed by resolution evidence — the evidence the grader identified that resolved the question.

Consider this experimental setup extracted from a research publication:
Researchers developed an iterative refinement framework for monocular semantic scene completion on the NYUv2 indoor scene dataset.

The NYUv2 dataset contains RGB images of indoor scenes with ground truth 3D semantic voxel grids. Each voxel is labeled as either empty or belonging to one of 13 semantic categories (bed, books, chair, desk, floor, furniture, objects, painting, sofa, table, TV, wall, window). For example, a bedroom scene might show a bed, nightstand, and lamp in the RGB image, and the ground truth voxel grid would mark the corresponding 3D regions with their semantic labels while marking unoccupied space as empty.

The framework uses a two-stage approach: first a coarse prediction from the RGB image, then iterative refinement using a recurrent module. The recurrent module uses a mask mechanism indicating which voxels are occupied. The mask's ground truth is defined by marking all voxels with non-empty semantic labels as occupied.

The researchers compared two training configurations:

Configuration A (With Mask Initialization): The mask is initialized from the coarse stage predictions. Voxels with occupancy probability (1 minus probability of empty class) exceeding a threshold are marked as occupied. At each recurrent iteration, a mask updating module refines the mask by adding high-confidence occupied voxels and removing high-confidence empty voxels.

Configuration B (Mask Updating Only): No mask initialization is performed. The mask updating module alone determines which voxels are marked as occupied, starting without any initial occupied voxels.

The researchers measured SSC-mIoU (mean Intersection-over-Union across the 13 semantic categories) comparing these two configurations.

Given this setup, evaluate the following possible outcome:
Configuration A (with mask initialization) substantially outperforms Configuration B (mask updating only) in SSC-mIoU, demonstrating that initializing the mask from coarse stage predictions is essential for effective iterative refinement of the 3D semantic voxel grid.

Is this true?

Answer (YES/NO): NO